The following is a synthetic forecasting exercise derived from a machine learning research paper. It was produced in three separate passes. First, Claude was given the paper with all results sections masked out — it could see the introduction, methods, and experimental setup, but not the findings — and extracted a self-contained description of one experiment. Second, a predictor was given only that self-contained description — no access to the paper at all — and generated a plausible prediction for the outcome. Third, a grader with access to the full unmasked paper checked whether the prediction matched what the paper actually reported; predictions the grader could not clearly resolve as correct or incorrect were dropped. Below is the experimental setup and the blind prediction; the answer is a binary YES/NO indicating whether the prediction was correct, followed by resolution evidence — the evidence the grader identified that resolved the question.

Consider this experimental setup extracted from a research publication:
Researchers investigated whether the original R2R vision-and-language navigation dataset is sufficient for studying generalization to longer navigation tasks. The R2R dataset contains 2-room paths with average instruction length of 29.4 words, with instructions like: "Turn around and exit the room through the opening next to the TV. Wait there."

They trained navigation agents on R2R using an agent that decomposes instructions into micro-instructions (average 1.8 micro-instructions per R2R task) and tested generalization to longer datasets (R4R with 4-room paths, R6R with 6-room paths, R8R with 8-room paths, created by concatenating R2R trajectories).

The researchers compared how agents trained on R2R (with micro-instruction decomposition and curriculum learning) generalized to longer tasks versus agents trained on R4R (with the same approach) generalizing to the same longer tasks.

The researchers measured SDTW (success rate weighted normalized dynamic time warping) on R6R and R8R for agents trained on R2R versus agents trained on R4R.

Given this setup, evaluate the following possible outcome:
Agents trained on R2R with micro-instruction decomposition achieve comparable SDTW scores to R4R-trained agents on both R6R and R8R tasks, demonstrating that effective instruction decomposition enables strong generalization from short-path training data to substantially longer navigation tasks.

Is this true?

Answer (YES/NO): YES